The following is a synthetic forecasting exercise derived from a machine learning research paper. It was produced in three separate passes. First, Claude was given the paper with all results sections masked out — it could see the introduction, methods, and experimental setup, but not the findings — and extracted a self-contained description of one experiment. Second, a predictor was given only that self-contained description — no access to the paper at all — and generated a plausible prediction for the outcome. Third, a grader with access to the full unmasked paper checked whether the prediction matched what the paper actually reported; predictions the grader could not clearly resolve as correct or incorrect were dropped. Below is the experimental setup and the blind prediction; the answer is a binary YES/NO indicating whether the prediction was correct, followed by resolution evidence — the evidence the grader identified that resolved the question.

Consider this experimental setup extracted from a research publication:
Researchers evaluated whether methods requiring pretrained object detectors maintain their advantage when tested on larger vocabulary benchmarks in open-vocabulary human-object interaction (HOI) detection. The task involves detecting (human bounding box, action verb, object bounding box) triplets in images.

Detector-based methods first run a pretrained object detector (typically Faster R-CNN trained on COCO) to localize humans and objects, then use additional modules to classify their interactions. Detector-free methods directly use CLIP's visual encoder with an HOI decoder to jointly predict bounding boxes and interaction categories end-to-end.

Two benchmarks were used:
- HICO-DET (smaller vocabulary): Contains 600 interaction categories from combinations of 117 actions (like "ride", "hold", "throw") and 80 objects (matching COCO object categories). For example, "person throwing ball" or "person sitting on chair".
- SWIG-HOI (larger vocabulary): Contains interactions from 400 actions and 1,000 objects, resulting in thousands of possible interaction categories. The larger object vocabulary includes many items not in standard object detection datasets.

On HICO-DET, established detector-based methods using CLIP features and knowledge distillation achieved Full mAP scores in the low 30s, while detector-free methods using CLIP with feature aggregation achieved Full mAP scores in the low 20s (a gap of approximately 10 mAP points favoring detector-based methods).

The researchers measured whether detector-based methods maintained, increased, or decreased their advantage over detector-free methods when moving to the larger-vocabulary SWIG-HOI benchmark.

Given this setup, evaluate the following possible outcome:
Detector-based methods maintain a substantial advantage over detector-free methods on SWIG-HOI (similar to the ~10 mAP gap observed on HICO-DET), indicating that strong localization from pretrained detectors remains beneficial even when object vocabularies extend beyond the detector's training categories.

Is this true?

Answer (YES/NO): NO